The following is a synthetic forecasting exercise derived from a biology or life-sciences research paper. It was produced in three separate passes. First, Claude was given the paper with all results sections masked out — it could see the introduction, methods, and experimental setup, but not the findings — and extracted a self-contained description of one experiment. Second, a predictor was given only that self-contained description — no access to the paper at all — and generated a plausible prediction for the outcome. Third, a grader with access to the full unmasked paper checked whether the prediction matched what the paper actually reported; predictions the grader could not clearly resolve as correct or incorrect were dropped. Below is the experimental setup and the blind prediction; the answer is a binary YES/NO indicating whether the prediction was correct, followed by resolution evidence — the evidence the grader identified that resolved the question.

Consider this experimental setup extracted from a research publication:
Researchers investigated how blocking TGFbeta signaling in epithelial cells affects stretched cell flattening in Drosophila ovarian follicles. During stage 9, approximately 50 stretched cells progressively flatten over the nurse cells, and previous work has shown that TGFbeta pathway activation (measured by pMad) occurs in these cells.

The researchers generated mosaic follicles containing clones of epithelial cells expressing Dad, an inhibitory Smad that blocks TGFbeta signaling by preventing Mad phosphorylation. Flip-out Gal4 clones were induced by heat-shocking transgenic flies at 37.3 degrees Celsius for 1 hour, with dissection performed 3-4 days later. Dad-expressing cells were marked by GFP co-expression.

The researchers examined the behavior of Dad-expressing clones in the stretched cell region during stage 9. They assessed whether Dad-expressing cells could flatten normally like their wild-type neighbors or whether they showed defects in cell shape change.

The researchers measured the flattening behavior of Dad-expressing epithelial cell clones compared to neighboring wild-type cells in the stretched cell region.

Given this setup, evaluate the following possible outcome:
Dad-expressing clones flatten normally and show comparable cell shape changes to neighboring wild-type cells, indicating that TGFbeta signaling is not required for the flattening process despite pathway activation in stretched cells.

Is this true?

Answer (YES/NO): NO